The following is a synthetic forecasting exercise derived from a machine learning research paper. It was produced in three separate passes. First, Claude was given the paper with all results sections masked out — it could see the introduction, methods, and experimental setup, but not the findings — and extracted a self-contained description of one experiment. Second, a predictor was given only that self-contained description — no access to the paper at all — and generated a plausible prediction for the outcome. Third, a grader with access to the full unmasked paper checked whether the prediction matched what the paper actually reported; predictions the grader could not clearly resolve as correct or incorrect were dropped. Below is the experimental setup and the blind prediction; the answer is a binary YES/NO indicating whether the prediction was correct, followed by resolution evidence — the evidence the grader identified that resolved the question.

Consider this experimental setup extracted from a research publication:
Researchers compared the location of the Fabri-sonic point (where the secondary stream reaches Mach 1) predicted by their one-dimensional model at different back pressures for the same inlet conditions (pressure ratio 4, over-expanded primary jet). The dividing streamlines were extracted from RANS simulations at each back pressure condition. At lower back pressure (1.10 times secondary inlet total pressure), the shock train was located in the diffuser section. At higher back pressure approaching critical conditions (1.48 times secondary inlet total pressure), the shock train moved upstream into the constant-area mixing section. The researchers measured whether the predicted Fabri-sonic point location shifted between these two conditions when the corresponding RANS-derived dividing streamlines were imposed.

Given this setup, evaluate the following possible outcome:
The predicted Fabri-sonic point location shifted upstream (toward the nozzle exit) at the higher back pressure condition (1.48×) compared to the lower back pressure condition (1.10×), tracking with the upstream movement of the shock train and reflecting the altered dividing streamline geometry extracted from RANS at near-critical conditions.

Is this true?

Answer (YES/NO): YES